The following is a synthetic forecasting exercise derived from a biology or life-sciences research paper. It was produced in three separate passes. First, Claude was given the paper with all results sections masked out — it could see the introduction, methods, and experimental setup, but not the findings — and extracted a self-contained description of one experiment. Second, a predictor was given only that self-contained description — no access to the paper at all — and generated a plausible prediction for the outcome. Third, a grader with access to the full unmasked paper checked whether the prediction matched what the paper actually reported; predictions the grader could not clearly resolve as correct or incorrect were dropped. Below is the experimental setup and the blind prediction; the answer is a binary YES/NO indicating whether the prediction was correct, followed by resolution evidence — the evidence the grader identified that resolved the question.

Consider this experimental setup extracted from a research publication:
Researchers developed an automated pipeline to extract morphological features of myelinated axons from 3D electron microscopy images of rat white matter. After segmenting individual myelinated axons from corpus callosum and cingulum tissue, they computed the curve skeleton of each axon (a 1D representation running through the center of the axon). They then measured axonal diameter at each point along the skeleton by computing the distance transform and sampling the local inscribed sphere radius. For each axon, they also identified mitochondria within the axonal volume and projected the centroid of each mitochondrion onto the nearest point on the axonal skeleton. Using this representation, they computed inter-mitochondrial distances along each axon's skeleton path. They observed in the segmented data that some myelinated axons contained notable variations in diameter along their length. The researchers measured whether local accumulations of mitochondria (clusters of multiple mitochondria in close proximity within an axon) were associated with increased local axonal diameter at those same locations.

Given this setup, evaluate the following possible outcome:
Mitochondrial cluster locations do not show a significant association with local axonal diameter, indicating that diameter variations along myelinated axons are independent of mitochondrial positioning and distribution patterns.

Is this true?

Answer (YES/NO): NO